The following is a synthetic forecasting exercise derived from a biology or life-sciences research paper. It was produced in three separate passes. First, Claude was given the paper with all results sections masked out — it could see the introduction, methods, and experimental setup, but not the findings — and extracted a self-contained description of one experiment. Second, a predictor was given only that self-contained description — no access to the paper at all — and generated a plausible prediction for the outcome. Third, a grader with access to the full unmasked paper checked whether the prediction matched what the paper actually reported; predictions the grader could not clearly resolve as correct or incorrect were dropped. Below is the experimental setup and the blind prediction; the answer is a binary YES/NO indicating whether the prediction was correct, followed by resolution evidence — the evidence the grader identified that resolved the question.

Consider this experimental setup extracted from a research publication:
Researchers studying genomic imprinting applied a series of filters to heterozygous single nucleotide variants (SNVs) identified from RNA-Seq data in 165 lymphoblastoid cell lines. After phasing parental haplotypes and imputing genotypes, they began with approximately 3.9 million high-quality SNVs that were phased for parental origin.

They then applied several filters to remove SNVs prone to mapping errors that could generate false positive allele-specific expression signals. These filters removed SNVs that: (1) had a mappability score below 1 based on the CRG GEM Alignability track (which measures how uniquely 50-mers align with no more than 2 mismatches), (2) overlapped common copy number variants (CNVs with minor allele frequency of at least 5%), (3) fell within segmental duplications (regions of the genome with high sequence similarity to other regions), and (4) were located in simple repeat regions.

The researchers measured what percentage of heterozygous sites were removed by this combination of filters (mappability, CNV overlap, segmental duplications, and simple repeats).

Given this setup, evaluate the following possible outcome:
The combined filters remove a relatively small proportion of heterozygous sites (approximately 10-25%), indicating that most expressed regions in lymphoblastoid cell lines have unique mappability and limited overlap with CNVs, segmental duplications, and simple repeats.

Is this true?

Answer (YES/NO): YES